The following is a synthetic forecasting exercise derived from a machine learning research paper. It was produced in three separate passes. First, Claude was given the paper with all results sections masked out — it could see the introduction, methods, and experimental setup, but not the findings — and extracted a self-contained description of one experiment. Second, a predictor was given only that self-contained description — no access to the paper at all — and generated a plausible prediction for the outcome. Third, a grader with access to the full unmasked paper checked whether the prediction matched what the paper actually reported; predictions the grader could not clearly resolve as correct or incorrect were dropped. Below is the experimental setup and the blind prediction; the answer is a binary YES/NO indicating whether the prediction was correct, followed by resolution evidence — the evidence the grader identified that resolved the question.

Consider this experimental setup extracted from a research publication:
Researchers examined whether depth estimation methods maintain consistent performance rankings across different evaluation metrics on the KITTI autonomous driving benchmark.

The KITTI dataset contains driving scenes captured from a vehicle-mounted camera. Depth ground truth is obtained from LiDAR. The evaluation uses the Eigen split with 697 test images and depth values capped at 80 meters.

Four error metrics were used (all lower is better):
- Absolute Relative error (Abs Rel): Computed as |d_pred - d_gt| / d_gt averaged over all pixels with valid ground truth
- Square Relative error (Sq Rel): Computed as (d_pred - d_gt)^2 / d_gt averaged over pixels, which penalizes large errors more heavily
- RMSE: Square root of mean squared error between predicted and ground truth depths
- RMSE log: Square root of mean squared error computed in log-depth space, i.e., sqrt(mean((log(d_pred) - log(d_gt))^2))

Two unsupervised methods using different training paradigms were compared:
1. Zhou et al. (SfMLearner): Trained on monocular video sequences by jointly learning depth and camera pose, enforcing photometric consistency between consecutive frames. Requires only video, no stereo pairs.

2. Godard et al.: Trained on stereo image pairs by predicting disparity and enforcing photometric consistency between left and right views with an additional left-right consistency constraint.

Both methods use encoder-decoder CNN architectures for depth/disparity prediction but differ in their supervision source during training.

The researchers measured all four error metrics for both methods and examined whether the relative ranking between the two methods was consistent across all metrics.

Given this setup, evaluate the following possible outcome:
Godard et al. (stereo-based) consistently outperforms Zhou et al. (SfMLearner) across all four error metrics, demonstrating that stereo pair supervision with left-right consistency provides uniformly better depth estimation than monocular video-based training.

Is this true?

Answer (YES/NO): YES